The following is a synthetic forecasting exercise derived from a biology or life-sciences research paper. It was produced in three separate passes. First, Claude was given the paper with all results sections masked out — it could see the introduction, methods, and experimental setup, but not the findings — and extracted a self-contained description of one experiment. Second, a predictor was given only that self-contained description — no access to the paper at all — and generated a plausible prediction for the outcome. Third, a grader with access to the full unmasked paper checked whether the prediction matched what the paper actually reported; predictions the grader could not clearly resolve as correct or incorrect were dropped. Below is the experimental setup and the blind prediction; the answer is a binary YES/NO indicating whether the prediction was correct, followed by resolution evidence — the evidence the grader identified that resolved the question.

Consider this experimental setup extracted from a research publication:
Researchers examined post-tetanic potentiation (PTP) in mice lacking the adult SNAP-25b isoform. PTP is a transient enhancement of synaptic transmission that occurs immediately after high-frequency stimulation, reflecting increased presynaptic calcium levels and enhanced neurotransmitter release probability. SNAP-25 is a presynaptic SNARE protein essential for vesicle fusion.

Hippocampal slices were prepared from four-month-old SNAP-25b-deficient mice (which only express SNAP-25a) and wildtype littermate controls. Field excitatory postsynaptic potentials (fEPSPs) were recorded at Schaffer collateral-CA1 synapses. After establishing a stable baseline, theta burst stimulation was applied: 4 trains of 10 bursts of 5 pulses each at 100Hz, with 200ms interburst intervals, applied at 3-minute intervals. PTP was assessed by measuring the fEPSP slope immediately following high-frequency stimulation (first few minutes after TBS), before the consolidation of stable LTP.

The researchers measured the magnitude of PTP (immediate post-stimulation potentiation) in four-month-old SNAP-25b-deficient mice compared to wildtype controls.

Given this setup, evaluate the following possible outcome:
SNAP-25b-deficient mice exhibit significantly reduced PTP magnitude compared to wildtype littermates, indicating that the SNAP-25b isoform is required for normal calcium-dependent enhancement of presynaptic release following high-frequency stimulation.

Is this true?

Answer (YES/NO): NO